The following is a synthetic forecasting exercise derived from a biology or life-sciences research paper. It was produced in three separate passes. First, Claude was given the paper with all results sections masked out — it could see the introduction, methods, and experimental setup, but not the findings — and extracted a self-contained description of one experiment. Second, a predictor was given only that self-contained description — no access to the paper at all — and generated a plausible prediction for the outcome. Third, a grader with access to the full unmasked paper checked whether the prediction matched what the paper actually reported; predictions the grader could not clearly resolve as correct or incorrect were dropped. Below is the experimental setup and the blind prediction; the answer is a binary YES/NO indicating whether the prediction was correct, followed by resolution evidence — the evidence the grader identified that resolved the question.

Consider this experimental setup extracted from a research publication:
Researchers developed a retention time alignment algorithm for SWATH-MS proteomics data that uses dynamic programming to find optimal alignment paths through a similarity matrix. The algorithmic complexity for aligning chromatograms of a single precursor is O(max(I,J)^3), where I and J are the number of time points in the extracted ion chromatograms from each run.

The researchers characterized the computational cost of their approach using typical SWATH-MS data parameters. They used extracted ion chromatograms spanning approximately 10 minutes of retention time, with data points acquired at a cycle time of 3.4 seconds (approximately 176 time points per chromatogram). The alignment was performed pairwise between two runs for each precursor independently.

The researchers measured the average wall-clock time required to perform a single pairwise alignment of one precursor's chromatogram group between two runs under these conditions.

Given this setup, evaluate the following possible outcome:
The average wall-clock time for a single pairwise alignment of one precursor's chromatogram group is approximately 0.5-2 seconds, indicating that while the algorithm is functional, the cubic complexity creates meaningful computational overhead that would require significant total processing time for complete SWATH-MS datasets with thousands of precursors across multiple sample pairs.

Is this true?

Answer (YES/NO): NO